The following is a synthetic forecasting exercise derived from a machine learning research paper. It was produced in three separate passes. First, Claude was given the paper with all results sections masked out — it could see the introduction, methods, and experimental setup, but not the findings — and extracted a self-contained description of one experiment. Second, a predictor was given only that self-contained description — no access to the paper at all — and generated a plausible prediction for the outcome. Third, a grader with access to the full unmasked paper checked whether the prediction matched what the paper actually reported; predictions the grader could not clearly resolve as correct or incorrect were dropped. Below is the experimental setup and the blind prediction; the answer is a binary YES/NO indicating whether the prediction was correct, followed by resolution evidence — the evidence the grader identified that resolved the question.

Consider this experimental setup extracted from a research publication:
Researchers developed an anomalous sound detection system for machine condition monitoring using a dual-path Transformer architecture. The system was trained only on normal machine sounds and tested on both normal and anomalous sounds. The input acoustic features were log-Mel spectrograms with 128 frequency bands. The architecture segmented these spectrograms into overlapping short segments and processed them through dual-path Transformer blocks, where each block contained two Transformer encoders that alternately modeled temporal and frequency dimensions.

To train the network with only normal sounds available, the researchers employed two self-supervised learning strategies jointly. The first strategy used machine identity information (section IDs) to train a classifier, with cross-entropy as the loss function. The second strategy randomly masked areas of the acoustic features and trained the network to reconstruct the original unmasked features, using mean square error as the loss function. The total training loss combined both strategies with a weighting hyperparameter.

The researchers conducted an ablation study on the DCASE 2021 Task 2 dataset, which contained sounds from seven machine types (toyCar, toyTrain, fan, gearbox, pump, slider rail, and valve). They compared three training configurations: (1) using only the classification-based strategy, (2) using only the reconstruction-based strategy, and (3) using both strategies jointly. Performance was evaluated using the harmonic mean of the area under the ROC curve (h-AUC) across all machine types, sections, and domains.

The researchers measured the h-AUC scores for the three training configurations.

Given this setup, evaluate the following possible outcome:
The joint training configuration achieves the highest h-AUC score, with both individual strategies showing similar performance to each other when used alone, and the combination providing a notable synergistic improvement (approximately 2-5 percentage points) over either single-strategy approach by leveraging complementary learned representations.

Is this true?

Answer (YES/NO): NO